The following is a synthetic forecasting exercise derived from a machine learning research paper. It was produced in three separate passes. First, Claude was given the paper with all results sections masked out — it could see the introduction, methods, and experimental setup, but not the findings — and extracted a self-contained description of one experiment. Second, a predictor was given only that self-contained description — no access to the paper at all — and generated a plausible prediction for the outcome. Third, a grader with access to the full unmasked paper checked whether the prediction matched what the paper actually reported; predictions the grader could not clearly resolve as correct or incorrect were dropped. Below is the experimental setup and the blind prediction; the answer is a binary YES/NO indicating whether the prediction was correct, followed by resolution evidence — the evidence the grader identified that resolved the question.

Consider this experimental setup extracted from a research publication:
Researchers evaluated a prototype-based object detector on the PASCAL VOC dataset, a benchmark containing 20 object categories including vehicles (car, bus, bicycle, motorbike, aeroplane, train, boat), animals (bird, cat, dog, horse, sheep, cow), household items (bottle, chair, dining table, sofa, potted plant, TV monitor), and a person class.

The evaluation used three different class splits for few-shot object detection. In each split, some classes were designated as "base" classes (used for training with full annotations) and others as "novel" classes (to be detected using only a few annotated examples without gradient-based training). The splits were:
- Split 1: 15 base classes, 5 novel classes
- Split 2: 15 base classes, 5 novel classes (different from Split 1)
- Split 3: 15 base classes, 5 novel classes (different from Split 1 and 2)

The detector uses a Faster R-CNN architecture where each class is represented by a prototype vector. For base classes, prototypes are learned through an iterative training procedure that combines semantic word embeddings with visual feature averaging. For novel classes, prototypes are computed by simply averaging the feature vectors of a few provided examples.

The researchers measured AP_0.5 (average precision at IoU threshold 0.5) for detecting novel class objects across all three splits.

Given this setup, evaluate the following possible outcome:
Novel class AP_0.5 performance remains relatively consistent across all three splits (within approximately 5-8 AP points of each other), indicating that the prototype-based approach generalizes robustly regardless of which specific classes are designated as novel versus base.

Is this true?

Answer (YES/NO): NO